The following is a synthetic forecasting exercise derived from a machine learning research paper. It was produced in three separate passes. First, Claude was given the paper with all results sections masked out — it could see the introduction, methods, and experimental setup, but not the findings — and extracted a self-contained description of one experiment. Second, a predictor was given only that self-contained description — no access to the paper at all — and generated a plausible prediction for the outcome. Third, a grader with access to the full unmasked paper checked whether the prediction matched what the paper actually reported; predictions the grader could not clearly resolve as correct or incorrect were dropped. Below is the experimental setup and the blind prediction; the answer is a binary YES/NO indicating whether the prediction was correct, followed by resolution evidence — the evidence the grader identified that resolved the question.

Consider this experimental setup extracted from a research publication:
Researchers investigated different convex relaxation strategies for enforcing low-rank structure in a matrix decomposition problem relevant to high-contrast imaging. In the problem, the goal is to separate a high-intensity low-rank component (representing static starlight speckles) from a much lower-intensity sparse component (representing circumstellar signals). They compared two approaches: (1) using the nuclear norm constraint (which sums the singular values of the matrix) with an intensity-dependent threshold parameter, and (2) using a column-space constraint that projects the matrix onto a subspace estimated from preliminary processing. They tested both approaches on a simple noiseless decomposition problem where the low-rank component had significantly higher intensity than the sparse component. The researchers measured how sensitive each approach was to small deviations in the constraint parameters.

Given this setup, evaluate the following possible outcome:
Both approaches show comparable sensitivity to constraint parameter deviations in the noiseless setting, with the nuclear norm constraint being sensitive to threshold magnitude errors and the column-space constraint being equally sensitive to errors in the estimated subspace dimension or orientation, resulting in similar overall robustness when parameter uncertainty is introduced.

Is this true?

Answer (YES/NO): NO